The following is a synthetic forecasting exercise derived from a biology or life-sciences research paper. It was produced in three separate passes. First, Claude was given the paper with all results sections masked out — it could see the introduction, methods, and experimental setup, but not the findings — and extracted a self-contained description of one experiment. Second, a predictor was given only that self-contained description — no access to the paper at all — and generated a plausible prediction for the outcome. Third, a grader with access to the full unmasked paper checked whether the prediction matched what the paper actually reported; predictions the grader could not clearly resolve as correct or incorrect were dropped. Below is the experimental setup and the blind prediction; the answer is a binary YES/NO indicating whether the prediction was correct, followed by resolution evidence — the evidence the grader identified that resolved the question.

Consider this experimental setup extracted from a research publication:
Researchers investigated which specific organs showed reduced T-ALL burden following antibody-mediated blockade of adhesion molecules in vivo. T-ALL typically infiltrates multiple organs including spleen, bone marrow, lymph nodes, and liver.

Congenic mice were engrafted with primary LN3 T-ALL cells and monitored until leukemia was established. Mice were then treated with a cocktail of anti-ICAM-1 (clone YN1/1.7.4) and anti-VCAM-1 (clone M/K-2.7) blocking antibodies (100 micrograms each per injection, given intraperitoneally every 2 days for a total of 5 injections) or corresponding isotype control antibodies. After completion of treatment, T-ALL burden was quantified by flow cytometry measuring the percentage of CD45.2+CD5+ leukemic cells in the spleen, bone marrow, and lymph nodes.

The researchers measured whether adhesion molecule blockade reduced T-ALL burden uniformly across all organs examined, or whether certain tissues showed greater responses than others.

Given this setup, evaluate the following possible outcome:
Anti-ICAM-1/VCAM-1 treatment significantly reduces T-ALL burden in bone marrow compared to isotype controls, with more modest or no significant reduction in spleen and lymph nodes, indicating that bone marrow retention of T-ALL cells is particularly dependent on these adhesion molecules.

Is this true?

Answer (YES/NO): NO